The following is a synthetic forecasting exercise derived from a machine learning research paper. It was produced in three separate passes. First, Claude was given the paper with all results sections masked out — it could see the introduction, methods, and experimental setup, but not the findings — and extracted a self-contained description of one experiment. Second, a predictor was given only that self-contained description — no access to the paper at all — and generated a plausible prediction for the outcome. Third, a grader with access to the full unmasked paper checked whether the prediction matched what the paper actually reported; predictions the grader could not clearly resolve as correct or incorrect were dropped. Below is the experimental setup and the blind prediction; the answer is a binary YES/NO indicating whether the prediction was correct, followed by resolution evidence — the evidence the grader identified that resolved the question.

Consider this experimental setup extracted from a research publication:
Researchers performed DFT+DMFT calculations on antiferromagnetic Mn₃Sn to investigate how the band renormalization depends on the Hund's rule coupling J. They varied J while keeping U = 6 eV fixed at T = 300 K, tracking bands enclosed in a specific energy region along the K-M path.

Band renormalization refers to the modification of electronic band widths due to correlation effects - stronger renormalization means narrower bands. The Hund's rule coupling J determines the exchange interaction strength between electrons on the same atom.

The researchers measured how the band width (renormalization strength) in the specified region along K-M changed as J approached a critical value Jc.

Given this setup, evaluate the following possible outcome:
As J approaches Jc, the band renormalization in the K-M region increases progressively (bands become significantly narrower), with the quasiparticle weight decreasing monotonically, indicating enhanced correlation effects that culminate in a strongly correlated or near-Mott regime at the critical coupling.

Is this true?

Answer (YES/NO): YES